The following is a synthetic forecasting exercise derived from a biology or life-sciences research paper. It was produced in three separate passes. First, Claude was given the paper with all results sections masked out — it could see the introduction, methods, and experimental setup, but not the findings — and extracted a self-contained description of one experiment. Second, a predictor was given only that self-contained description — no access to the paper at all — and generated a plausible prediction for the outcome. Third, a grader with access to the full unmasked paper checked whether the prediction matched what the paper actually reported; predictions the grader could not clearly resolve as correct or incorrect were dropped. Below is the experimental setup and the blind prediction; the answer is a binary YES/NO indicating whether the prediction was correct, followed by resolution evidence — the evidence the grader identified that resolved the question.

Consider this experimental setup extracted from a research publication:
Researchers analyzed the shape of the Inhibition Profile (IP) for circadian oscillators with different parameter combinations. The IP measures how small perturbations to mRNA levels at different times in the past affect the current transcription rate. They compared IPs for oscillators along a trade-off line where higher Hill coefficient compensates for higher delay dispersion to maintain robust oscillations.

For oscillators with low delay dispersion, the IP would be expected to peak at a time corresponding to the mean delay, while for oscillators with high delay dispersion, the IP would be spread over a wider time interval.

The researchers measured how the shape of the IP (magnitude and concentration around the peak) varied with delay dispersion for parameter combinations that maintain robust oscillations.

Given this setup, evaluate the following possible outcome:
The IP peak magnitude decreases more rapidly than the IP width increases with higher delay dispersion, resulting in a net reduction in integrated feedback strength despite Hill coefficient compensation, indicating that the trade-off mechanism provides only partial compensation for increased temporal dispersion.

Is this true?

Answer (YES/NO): NO